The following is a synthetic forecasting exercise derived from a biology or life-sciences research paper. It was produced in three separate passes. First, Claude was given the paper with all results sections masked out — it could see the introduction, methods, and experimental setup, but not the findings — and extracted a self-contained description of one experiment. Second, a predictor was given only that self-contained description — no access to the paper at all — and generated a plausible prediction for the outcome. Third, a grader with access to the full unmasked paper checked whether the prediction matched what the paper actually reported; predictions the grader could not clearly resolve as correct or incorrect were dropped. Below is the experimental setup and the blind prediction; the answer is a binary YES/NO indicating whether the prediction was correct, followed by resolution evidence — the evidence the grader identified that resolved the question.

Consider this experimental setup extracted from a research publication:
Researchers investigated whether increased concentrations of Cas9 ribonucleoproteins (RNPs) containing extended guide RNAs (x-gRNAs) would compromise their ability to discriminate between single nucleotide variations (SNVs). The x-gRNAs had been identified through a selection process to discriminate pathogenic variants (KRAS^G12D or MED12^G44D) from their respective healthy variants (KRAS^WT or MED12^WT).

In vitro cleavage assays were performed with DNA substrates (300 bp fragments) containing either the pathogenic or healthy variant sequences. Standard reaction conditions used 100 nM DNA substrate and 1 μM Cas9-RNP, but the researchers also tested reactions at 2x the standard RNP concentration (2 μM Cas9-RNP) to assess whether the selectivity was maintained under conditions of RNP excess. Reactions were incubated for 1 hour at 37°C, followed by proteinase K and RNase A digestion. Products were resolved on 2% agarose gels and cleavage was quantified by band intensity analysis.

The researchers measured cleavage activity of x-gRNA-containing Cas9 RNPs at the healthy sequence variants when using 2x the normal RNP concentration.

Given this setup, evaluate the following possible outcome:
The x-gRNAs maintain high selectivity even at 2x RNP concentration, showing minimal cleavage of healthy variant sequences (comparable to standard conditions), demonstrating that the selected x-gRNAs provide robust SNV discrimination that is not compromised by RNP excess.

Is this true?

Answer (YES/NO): YES